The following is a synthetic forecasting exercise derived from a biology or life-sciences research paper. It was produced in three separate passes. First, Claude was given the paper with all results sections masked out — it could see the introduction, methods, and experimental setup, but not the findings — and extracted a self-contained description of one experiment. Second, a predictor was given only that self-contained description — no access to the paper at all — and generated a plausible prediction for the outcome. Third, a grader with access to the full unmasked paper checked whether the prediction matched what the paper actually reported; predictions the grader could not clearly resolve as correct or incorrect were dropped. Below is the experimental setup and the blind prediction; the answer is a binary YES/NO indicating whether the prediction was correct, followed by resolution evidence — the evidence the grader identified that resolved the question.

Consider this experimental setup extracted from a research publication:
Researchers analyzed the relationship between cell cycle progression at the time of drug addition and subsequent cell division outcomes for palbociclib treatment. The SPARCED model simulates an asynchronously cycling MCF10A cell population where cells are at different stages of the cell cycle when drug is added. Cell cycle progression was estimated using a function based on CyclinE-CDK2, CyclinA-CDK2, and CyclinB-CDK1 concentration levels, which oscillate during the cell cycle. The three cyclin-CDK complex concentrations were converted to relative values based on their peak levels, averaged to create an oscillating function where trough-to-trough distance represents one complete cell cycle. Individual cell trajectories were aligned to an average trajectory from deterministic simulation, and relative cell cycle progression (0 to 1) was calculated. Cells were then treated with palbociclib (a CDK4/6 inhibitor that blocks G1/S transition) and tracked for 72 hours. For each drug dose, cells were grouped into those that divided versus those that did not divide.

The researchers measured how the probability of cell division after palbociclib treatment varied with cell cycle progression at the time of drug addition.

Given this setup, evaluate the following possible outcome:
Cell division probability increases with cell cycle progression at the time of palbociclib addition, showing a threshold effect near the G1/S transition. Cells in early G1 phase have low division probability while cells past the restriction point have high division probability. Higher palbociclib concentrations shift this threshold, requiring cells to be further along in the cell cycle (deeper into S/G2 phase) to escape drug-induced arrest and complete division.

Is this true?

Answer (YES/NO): NO